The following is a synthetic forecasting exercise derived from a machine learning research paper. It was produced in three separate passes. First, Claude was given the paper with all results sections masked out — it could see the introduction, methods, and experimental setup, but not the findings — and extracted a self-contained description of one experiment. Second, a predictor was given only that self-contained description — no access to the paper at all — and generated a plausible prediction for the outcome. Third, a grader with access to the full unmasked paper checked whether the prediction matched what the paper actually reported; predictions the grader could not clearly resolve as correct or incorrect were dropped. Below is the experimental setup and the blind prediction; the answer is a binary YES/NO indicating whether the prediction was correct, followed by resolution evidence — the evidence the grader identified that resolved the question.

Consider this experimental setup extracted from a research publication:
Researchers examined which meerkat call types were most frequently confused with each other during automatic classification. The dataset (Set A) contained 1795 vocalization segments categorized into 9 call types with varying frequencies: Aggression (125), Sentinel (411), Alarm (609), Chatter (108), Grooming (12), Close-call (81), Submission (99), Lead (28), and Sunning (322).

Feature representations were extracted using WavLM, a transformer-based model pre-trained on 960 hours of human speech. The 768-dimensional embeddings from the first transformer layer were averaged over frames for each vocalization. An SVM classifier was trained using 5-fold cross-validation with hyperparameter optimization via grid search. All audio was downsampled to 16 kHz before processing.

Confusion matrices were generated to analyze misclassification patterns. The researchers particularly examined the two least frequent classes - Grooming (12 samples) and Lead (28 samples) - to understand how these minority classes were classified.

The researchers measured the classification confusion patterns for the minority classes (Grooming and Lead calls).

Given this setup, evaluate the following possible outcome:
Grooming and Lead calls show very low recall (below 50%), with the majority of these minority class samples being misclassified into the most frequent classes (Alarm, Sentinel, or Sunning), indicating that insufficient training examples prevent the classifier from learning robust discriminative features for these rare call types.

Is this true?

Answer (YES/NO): NO